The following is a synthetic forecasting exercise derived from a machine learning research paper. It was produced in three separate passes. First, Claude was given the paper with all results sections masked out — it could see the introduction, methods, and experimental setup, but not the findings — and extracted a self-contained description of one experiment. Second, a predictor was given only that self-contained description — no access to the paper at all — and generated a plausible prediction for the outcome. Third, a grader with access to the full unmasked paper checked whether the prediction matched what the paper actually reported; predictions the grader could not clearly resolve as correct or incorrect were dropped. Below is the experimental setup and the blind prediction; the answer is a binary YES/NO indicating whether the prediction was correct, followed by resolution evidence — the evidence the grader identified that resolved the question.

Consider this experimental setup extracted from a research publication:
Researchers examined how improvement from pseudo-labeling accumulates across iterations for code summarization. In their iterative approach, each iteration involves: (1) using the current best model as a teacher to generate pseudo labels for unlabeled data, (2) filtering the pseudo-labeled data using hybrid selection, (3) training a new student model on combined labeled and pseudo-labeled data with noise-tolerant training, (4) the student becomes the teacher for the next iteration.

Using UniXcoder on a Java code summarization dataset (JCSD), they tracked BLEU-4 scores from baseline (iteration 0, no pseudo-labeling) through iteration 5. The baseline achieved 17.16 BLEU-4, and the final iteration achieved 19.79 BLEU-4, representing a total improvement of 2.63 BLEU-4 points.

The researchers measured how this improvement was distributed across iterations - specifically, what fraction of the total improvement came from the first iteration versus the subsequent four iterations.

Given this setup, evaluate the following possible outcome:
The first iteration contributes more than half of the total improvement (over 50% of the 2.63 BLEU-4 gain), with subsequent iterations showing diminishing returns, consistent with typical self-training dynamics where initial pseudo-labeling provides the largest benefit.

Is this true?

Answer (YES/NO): YES